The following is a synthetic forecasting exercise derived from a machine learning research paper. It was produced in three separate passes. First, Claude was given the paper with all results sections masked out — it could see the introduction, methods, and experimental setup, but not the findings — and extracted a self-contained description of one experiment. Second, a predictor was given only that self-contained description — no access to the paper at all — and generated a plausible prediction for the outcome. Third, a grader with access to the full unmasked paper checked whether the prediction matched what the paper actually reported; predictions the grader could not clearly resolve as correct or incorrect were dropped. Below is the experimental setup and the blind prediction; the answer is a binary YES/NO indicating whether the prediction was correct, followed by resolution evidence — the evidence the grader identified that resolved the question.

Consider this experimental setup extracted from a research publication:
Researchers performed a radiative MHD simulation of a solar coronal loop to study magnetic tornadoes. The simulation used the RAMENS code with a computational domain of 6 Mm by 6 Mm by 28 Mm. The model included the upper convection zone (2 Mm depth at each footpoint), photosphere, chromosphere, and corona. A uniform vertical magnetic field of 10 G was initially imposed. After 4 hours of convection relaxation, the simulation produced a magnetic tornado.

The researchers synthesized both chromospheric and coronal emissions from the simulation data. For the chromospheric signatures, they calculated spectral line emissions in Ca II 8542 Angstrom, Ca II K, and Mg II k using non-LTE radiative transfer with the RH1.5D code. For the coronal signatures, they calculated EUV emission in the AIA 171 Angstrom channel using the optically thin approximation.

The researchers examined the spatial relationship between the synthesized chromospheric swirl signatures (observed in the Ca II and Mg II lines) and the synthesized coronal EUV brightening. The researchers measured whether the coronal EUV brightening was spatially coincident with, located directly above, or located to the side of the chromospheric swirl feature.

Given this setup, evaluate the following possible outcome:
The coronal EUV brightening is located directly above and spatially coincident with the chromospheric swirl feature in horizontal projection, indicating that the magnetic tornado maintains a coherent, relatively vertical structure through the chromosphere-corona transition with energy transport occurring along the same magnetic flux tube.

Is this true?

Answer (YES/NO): YES